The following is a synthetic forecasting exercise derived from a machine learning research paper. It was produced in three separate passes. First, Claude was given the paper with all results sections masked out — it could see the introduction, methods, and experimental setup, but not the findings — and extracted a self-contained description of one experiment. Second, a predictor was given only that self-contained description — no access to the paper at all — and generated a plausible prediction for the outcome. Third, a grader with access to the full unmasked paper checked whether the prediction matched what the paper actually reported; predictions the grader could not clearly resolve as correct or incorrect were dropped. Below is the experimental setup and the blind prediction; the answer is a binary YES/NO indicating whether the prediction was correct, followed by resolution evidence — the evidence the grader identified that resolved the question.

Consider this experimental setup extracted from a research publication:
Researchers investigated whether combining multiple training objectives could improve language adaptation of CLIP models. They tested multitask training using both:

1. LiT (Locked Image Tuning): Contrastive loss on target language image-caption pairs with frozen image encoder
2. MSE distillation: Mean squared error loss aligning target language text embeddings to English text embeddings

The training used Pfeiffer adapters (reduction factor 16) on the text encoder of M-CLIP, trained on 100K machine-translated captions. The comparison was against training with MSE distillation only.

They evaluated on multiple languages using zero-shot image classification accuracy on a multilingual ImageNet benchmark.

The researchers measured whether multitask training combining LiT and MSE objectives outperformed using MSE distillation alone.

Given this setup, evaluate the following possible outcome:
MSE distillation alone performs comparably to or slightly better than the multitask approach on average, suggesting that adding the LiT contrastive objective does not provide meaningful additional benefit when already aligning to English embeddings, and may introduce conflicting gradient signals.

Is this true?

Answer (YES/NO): YES